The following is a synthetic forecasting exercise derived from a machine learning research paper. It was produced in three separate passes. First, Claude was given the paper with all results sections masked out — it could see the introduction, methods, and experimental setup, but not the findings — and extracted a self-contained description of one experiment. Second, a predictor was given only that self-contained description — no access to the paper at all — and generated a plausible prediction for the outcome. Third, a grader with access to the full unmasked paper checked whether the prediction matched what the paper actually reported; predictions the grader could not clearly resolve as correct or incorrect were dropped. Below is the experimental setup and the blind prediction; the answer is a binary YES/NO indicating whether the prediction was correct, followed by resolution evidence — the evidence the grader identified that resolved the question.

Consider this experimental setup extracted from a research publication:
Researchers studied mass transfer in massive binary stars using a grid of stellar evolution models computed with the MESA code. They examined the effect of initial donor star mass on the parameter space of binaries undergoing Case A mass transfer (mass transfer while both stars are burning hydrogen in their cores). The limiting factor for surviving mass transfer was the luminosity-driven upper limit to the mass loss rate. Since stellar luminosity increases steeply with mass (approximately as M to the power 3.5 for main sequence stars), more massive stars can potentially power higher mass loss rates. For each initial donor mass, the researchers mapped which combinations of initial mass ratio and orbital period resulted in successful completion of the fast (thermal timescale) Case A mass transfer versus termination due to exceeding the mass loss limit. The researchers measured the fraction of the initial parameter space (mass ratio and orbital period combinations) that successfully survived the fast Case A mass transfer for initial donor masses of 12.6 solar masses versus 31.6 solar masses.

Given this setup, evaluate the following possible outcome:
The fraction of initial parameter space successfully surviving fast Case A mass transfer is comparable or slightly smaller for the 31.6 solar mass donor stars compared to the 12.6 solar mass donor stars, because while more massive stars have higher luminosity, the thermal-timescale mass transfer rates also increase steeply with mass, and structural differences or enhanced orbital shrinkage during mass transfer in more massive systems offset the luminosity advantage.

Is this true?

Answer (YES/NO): NO